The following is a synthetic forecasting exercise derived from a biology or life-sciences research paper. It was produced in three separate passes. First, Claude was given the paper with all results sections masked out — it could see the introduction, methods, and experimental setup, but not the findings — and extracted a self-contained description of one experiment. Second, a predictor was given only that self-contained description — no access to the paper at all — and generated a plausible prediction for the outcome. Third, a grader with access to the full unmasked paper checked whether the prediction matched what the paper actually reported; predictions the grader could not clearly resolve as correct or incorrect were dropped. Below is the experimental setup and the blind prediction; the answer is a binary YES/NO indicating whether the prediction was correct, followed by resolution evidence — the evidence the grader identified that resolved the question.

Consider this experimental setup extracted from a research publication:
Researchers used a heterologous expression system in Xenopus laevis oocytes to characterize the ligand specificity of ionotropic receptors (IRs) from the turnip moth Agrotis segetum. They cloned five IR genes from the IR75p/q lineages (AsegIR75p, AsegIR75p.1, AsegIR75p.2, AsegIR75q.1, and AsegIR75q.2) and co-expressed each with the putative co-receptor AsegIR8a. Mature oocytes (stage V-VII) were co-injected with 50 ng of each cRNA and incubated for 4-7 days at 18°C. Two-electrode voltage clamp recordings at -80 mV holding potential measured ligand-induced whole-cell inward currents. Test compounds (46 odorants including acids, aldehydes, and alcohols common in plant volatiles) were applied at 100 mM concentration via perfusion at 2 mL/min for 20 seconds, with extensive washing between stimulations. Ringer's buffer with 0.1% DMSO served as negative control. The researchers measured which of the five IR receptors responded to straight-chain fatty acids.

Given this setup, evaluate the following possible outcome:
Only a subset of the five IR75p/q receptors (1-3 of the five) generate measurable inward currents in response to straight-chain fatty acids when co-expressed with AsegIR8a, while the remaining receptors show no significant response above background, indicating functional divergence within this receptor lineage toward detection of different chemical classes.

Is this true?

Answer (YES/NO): YES